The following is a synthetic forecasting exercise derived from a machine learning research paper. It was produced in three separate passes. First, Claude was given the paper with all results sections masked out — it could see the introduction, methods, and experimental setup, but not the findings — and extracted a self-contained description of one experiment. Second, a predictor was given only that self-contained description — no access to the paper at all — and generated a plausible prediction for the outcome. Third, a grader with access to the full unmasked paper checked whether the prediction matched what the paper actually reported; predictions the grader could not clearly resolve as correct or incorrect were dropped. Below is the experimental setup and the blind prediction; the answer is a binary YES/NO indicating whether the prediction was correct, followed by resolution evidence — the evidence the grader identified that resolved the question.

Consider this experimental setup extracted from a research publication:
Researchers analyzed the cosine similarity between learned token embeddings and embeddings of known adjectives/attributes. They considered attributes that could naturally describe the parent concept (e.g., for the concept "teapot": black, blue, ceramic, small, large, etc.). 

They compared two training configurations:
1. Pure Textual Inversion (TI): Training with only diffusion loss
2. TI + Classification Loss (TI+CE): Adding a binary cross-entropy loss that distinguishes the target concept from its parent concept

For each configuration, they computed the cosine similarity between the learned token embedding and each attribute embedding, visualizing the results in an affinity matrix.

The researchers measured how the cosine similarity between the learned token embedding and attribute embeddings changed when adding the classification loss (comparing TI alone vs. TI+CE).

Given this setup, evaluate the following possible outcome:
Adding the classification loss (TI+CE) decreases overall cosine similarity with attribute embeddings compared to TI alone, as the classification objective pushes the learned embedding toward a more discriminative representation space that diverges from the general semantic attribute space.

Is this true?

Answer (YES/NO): NO